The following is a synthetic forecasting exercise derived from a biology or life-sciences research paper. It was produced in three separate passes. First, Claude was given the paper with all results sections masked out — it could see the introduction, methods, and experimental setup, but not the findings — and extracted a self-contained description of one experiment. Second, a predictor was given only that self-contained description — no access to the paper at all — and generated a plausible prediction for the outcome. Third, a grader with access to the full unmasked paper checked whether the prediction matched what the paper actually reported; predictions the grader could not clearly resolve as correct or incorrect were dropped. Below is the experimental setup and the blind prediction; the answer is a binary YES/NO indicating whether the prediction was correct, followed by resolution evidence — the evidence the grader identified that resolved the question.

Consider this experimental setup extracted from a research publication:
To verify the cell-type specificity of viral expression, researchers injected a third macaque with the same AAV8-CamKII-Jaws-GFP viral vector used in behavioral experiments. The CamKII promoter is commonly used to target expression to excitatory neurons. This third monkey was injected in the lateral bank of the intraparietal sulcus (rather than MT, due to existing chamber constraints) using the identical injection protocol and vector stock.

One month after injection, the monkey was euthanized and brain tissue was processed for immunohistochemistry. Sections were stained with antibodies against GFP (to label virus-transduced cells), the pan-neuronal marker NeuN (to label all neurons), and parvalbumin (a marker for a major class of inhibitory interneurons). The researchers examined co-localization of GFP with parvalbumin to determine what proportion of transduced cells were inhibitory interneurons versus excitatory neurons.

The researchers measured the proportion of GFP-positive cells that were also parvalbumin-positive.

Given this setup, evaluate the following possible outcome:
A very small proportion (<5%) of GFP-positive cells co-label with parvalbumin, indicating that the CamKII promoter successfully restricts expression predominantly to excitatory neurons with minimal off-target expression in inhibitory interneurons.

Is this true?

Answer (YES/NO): NO